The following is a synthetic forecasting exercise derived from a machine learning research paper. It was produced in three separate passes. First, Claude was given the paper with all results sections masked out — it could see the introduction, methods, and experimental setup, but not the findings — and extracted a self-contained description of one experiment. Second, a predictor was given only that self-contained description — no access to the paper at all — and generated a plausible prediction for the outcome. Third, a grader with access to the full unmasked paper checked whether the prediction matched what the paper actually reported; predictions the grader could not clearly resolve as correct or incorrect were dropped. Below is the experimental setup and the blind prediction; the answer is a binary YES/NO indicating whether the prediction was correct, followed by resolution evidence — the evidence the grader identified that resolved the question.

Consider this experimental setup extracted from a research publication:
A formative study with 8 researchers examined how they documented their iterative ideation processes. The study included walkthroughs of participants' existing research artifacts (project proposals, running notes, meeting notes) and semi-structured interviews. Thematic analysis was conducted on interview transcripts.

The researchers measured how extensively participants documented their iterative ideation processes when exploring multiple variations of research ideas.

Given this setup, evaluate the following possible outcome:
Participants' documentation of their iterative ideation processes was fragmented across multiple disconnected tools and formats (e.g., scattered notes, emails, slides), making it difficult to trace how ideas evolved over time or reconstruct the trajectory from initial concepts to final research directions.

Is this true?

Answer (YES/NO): YES